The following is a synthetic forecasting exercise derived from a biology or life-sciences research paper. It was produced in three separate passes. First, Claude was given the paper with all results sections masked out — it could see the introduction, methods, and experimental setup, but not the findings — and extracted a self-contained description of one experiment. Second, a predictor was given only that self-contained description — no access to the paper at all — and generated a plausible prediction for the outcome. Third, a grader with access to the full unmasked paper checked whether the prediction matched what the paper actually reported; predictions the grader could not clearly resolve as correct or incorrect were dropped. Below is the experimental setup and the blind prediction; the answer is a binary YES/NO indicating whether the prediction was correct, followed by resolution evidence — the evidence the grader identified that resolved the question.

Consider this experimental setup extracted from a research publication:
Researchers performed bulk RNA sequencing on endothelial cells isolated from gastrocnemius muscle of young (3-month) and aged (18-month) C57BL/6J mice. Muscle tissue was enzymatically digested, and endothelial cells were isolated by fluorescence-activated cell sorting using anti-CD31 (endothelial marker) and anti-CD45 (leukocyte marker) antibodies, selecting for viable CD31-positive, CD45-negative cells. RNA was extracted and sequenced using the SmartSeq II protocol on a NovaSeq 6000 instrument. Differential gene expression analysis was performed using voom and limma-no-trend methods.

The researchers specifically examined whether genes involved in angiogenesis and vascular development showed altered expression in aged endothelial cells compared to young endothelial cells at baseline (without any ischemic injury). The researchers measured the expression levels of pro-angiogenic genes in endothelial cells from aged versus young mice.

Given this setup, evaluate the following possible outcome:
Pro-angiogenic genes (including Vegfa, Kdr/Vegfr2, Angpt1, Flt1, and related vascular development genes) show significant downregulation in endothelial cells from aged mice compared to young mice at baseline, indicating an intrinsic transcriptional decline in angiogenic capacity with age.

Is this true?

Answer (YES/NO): NO